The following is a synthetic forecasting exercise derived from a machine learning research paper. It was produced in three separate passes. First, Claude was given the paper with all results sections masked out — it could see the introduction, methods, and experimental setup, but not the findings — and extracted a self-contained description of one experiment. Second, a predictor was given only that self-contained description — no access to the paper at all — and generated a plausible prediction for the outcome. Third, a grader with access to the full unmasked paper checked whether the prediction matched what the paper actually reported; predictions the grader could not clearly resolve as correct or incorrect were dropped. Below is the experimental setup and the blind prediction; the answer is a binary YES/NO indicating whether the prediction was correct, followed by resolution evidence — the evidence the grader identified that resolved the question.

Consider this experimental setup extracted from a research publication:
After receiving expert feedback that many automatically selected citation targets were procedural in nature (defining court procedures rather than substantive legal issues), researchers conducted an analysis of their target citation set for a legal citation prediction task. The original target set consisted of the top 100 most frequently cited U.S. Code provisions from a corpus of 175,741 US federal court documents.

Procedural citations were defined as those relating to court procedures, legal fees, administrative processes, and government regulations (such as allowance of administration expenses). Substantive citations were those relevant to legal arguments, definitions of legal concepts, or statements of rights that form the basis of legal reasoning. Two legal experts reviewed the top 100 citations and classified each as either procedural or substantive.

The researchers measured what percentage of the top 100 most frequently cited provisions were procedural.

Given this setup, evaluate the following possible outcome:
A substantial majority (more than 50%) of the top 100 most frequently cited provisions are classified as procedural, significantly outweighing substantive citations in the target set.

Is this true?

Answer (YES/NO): YES